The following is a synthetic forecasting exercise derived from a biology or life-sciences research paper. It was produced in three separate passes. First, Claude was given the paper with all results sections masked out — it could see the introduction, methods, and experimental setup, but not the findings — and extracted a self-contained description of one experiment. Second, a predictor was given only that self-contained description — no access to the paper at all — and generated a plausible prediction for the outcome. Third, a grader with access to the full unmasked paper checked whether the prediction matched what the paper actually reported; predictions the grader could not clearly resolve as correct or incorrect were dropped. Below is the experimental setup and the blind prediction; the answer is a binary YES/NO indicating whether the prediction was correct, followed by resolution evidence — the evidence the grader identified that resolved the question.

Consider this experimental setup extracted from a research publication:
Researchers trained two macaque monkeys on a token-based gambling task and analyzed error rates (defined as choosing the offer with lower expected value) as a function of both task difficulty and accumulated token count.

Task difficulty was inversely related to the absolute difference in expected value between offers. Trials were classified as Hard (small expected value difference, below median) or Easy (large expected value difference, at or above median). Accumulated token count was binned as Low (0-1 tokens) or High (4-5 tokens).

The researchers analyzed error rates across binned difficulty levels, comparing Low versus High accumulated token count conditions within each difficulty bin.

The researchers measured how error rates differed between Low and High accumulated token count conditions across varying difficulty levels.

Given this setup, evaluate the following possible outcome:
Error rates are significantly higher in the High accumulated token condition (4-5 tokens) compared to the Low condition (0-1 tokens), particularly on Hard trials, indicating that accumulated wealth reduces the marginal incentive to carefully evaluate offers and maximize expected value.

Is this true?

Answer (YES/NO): NO